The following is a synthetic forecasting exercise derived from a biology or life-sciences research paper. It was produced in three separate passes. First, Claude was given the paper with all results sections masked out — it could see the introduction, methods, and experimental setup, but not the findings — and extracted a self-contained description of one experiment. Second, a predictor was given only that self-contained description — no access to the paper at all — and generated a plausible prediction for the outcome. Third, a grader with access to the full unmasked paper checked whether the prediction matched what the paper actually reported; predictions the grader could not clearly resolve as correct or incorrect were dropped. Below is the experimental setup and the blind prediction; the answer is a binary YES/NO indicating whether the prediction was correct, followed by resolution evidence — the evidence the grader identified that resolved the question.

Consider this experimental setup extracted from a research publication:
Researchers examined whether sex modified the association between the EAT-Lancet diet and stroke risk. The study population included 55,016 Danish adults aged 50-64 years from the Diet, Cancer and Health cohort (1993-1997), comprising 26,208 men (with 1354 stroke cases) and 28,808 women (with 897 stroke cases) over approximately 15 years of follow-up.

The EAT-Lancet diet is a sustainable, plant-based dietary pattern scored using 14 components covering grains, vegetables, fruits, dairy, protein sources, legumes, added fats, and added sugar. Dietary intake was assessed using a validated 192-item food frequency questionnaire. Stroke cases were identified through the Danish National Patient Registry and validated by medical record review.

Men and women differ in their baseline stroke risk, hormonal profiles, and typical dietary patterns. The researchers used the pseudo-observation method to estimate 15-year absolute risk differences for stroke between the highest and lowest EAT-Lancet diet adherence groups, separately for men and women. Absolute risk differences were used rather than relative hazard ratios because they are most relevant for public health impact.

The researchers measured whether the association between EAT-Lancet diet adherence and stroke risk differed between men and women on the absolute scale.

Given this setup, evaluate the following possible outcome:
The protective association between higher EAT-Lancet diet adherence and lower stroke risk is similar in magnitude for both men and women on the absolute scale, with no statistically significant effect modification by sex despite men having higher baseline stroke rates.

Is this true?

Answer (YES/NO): NO